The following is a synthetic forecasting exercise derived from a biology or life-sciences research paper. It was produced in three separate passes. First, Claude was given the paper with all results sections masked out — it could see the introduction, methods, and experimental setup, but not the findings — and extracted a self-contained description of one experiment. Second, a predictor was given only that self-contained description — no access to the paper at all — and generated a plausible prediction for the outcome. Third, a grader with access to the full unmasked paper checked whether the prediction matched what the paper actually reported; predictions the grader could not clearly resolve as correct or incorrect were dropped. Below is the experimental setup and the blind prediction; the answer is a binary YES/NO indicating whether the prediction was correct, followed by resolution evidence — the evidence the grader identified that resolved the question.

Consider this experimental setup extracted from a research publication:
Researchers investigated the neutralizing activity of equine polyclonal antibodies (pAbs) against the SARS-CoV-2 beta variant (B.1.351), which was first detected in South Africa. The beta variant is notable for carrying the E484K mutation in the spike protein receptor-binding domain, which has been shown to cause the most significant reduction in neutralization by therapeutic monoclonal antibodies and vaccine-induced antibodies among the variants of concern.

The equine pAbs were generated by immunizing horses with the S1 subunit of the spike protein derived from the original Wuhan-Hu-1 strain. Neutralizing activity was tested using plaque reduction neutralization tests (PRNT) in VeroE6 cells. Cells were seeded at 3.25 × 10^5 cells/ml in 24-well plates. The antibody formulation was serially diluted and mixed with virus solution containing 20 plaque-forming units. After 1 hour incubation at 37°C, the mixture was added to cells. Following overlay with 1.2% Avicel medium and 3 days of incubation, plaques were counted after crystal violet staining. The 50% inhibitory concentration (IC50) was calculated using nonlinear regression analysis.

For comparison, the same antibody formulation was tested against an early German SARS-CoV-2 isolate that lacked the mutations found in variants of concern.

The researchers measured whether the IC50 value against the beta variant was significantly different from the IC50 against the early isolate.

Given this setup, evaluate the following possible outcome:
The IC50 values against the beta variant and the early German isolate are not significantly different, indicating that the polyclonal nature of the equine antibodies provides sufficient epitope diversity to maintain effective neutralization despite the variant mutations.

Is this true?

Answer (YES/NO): YES